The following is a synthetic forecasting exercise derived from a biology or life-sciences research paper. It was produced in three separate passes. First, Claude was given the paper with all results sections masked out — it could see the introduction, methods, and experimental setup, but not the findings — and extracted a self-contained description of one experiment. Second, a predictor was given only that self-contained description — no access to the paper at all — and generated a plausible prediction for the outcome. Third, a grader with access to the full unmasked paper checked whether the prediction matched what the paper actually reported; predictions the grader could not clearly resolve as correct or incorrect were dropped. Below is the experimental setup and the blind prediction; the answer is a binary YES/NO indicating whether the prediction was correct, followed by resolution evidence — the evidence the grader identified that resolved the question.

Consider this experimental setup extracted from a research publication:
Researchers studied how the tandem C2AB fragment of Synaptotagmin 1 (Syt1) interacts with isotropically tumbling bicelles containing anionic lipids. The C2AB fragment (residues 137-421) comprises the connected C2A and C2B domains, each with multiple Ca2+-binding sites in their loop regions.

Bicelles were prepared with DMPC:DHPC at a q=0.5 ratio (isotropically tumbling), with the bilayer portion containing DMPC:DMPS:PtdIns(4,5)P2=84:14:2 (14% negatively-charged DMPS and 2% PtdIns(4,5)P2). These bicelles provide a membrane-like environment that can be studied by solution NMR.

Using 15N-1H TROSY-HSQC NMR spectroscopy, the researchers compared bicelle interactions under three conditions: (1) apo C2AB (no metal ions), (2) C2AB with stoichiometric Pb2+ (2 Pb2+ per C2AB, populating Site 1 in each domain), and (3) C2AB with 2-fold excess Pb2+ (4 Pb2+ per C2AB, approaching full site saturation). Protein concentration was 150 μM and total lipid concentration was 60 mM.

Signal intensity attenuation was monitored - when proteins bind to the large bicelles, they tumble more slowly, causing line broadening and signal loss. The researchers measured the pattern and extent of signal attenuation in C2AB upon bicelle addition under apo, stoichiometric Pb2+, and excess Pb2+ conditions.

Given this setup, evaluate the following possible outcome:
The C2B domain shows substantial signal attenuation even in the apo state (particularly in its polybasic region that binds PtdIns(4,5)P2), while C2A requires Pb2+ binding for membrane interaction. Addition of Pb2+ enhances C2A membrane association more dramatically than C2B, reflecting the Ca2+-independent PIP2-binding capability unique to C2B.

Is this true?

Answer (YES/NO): YES